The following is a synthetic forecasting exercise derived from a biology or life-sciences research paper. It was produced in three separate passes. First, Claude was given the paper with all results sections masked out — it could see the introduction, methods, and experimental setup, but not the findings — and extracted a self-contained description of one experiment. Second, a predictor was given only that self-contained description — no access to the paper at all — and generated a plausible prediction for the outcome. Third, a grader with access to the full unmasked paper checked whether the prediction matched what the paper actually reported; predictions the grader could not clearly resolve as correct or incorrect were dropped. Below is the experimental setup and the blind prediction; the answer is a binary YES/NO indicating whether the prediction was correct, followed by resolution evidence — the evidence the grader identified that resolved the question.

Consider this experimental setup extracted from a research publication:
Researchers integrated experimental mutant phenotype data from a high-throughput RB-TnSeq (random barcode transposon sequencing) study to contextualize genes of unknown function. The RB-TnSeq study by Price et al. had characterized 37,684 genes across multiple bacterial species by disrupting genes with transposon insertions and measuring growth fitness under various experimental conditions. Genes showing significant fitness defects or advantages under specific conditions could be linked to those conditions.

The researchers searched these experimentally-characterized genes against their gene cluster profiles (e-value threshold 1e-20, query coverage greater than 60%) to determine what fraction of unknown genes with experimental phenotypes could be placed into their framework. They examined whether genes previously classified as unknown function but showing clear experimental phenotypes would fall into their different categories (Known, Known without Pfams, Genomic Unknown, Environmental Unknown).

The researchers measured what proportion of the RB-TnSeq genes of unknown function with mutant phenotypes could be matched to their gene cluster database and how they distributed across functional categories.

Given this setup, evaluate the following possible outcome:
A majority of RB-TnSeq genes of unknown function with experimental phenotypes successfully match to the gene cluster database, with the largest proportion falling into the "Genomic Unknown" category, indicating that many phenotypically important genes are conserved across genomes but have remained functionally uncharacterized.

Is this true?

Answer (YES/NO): NO